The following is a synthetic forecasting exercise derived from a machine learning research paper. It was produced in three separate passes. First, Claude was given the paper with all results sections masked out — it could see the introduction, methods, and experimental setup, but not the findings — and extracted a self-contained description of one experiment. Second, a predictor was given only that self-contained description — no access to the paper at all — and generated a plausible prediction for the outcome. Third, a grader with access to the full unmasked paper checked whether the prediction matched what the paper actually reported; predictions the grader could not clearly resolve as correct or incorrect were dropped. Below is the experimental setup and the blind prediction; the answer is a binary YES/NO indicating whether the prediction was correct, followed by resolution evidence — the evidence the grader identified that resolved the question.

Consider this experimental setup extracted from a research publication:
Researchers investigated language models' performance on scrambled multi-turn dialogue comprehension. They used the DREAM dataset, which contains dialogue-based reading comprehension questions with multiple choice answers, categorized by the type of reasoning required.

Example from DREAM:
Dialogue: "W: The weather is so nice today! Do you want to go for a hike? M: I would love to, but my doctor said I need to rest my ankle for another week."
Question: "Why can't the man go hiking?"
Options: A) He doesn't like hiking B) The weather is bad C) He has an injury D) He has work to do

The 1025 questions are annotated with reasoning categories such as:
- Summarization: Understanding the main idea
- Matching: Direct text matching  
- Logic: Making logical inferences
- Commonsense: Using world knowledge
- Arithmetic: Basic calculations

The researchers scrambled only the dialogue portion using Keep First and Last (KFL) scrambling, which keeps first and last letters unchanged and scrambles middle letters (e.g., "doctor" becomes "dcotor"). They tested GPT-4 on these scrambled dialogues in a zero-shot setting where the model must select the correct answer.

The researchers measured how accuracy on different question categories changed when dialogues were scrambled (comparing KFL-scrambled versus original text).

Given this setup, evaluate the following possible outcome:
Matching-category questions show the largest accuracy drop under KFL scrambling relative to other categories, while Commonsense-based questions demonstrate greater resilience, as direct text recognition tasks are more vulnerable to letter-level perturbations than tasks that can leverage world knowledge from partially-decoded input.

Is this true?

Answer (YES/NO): NO